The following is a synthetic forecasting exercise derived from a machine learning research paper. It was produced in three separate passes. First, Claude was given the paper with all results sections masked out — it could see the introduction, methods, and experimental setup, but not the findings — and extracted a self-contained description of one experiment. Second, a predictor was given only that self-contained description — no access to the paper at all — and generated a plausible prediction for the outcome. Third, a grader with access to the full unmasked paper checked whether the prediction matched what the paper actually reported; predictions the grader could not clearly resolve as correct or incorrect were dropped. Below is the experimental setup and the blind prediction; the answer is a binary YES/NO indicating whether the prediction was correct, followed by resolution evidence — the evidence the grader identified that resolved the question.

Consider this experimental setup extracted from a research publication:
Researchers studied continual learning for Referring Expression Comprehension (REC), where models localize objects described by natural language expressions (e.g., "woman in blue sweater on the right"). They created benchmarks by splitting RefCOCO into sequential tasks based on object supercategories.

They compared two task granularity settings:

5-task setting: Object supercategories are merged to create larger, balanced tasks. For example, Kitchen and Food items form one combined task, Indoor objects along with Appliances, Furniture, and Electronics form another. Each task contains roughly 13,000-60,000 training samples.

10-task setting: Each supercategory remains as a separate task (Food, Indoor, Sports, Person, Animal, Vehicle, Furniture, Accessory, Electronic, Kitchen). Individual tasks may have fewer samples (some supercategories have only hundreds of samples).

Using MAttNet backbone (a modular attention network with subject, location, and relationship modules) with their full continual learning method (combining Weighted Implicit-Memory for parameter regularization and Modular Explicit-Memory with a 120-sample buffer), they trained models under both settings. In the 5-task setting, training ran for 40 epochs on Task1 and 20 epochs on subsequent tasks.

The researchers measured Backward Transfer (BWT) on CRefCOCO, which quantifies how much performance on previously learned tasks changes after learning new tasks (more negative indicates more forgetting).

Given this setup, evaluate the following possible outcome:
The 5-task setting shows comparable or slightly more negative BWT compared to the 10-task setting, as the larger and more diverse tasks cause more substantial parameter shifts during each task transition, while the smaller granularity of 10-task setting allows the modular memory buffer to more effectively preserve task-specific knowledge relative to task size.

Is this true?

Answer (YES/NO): YES